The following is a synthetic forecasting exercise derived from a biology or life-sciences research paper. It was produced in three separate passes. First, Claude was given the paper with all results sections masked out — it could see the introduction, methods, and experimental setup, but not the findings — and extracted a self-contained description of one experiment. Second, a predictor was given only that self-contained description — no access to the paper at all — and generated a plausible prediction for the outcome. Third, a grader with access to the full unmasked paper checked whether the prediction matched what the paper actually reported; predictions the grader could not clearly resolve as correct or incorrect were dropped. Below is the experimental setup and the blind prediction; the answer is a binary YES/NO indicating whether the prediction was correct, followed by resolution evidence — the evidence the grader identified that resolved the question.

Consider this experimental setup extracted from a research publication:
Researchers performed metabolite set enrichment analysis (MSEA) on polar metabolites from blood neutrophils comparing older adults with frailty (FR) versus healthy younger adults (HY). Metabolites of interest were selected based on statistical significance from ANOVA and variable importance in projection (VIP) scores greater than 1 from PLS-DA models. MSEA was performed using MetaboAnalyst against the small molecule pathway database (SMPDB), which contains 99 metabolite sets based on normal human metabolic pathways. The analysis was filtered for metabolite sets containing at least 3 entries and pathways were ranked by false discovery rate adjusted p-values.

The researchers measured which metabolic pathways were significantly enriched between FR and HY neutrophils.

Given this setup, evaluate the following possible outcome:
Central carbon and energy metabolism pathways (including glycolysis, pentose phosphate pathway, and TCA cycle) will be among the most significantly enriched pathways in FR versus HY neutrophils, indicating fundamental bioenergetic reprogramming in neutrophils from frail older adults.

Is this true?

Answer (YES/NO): NO